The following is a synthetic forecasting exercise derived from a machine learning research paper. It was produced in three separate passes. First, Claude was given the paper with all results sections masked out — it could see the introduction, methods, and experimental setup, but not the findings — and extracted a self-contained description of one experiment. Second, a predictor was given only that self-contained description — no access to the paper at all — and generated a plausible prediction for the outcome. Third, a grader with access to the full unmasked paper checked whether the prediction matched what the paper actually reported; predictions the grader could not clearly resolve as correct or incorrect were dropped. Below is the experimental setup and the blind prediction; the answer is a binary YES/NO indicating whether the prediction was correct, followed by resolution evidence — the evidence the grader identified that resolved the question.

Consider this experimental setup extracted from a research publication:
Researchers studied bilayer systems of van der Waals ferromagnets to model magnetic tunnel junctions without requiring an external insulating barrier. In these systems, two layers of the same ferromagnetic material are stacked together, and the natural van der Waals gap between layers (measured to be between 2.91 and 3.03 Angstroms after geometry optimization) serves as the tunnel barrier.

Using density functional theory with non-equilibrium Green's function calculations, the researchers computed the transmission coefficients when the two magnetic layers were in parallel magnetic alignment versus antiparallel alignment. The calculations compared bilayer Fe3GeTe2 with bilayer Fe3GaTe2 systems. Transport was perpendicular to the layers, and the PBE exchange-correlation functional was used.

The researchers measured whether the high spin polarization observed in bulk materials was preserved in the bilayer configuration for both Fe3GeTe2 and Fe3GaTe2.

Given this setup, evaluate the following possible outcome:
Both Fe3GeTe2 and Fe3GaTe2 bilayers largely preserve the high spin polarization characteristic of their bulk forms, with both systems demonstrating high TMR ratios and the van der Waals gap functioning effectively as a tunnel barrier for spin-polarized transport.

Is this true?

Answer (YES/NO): YES